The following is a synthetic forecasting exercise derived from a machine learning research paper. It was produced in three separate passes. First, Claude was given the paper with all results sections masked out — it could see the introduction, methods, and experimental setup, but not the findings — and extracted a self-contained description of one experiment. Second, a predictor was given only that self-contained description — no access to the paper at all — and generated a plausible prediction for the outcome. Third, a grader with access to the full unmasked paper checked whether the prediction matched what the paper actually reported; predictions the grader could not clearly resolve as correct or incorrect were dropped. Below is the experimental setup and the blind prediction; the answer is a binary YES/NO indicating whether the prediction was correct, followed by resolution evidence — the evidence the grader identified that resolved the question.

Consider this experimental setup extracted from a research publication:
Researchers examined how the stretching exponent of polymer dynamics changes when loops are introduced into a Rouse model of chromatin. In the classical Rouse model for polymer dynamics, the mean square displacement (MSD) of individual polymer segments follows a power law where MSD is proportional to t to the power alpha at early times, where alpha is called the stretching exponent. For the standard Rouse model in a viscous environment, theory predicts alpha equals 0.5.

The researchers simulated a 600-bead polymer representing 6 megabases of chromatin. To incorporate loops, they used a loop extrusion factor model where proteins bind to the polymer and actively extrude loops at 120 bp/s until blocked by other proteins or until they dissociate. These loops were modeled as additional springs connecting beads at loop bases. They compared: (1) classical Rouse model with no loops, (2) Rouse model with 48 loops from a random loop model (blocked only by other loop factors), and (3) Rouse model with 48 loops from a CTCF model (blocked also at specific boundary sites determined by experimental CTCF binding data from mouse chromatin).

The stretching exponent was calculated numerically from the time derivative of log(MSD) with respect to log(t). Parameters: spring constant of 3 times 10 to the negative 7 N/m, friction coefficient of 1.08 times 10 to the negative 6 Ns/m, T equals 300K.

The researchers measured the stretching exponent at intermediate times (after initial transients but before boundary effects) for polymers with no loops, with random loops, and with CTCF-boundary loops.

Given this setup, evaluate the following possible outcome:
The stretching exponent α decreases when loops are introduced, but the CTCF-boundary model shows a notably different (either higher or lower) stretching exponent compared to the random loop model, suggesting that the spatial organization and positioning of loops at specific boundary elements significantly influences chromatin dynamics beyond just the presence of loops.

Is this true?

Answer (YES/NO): NO